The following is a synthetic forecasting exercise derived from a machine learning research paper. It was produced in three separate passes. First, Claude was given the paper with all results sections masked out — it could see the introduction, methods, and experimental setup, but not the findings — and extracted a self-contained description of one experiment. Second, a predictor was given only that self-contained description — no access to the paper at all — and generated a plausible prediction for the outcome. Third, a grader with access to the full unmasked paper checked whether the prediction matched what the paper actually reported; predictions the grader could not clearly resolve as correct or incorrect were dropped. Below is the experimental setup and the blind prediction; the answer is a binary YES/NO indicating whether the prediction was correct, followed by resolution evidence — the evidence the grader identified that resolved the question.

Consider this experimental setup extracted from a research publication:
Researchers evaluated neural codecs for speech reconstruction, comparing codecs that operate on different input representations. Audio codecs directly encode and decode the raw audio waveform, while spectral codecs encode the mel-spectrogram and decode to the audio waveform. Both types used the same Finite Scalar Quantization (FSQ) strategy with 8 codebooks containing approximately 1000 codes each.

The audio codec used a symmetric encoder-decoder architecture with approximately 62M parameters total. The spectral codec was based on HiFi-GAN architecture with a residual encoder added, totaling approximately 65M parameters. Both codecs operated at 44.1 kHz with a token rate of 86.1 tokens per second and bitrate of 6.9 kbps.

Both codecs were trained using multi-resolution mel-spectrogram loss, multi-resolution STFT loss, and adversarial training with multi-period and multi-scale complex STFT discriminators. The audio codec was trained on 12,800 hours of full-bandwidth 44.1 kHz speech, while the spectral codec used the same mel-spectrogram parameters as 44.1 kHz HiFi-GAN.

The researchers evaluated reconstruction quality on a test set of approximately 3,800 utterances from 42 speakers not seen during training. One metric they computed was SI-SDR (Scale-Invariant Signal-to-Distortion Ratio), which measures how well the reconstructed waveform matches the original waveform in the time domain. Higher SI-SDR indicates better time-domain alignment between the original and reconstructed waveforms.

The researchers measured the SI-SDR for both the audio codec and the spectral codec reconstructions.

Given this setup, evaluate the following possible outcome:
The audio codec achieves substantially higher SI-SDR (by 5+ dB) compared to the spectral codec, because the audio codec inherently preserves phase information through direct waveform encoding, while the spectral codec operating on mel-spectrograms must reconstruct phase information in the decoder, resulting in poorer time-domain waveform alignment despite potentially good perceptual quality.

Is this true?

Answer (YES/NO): YES